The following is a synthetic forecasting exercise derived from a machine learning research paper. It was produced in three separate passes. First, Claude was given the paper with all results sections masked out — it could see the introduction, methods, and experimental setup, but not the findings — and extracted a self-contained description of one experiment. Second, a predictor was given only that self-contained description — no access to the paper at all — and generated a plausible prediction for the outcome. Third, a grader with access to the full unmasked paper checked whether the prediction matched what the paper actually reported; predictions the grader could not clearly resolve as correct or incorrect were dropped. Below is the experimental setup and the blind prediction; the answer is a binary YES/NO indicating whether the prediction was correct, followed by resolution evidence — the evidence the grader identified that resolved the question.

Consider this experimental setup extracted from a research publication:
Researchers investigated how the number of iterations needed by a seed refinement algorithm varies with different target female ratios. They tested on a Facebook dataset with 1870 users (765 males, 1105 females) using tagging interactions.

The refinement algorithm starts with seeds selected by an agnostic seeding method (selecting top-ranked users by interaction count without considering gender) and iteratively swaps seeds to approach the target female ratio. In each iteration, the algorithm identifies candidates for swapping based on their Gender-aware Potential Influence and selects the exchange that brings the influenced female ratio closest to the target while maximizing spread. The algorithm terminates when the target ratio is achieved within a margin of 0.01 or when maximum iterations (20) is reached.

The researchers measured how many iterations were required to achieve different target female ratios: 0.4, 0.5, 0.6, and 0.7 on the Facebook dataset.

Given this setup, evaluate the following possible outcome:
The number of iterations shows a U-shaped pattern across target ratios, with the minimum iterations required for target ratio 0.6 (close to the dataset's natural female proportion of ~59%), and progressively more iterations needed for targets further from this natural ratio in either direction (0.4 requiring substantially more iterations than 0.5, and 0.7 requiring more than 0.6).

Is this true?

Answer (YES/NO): YES